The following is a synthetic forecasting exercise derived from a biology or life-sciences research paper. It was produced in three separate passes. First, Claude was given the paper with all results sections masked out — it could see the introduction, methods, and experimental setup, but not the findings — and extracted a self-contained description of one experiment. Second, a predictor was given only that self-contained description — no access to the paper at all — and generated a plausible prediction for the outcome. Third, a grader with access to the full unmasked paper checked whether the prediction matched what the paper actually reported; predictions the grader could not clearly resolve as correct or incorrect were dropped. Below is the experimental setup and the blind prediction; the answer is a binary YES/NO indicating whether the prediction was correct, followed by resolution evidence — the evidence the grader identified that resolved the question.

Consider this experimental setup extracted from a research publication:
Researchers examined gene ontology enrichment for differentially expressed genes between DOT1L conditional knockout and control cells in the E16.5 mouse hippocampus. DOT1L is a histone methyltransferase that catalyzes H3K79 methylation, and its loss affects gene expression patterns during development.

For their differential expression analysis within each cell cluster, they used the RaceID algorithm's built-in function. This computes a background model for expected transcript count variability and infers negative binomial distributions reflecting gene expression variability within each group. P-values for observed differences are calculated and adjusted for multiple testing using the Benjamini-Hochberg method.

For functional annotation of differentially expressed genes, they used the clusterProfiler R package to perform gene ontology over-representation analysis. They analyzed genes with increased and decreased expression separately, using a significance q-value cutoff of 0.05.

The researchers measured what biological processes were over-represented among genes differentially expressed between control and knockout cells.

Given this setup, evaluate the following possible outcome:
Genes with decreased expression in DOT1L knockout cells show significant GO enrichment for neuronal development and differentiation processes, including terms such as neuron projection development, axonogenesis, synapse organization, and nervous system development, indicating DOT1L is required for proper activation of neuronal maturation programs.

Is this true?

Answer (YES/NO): NO